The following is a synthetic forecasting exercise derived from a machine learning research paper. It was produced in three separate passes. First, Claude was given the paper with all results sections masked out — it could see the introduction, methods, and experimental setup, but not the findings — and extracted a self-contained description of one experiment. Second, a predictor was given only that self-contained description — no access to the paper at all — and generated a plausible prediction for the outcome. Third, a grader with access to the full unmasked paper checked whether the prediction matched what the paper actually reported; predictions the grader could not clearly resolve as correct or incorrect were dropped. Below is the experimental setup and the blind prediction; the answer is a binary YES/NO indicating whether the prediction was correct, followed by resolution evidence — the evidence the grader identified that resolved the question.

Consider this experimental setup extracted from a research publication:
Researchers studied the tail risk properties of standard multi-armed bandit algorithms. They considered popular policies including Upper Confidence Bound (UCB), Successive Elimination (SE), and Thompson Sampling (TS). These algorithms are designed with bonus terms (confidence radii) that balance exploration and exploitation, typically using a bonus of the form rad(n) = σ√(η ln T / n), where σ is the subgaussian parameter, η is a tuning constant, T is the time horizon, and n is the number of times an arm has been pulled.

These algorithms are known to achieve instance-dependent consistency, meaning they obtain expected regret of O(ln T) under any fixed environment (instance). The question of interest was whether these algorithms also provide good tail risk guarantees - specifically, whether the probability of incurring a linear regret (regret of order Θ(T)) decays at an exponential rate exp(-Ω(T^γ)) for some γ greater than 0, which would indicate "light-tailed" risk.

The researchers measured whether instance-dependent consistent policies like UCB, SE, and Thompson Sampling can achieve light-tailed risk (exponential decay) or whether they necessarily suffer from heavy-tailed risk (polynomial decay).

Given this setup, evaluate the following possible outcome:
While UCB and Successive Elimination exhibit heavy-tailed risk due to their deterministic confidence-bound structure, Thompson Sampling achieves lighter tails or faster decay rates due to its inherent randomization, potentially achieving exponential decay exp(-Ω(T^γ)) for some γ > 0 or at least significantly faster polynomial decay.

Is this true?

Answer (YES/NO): NO